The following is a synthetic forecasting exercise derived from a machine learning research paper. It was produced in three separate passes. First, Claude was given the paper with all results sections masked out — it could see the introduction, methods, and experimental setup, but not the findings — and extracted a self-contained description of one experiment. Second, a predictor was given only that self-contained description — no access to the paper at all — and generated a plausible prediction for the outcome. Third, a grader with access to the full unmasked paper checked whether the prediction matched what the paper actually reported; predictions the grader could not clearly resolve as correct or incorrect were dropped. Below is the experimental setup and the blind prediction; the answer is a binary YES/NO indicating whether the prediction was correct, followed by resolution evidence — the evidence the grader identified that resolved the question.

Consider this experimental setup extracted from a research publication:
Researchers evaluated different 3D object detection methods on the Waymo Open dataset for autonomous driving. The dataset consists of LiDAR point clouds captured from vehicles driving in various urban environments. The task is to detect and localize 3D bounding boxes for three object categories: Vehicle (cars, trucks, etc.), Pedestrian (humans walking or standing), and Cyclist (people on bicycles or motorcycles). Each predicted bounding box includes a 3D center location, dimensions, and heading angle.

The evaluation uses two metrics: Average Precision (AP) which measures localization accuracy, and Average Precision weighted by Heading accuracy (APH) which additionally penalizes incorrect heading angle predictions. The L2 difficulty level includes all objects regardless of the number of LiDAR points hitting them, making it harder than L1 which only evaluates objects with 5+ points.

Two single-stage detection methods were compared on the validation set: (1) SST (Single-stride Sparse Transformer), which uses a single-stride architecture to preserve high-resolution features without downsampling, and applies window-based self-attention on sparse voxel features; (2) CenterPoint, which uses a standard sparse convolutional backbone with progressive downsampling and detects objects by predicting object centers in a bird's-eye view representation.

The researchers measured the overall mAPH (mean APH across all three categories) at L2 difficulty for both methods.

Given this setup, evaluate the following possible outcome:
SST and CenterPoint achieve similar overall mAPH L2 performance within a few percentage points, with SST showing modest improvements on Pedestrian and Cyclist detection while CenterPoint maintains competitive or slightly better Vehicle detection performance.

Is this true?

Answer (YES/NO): NO